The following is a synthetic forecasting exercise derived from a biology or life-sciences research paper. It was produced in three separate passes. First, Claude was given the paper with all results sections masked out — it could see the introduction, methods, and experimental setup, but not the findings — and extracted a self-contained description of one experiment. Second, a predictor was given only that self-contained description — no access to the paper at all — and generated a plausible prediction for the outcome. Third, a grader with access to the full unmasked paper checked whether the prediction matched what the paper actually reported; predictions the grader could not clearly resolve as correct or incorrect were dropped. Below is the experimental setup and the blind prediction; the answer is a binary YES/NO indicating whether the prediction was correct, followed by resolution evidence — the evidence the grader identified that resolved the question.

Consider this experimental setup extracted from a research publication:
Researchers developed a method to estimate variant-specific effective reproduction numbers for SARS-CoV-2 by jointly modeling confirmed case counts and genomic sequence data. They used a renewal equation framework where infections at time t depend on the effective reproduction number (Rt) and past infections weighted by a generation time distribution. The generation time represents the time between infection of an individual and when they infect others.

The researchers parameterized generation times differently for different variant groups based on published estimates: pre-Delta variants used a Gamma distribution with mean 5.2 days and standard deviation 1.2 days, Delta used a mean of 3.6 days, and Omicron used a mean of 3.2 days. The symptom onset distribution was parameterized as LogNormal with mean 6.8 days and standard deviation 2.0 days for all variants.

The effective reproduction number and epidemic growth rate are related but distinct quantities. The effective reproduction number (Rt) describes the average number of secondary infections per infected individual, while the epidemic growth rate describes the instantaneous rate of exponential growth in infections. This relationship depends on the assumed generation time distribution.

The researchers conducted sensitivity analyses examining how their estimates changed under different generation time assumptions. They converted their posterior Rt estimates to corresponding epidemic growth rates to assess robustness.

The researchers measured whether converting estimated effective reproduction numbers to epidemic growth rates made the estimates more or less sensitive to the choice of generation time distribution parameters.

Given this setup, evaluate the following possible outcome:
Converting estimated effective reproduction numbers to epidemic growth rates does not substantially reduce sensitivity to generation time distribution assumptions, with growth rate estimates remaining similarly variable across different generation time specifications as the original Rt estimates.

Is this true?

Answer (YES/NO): NO